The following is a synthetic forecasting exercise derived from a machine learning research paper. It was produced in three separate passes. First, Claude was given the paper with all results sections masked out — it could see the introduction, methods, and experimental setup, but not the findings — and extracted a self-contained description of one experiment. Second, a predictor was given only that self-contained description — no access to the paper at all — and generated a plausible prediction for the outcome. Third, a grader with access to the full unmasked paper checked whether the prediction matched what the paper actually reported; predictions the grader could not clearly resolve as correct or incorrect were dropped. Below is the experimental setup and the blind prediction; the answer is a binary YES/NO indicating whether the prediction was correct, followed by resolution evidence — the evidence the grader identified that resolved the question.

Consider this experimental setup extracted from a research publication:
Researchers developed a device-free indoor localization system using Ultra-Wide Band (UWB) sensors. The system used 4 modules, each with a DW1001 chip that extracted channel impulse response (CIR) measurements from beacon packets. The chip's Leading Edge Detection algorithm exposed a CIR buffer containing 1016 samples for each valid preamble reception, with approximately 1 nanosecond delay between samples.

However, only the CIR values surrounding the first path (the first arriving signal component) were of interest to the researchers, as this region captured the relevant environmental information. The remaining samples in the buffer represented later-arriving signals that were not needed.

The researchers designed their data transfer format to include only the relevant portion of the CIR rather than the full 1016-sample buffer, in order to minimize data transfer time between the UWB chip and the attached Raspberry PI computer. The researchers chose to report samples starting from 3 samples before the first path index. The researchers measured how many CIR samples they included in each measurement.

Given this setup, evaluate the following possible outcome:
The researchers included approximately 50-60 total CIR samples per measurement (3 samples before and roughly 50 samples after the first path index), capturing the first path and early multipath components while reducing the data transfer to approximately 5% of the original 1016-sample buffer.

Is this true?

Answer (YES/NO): YES